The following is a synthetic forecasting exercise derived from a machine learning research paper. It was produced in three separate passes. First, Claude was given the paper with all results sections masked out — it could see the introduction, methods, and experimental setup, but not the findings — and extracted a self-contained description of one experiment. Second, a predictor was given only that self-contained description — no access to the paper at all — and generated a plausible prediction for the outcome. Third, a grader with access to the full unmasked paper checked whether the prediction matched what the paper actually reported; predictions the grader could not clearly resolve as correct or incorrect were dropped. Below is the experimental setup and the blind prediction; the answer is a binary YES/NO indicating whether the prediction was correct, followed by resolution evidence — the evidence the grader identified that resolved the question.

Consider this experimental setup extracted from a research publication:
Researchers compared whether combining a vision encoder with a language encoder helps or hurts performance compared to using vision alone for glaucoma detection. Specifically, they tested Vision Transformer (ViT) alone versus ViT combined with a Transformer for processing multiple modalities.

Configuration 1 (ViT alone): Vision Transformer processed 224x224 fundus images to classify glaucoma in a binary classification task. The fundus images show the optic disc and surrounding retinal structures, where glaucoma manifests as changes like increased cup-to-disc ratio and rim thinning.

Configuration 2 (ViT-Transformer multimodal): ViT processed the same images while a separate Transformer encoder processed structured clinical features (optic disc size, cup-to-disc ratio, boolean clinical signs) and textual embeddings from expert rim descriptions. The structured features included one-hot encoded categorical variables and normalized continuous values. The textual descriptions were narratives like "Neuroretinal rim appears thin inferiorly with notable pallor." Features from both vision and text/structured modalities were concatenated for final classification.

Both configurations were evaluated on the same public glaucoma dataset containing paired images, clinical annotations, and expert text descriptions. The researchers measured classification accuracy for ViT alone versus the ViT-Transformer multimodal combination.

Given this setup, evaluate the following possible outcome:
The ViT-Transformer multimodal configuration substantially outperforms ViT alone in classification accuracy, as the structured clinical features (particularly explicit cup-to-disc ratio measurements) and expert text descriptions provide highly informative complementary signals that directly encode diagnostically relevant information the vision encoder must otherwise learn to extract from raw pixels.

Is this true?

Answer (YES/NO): NO